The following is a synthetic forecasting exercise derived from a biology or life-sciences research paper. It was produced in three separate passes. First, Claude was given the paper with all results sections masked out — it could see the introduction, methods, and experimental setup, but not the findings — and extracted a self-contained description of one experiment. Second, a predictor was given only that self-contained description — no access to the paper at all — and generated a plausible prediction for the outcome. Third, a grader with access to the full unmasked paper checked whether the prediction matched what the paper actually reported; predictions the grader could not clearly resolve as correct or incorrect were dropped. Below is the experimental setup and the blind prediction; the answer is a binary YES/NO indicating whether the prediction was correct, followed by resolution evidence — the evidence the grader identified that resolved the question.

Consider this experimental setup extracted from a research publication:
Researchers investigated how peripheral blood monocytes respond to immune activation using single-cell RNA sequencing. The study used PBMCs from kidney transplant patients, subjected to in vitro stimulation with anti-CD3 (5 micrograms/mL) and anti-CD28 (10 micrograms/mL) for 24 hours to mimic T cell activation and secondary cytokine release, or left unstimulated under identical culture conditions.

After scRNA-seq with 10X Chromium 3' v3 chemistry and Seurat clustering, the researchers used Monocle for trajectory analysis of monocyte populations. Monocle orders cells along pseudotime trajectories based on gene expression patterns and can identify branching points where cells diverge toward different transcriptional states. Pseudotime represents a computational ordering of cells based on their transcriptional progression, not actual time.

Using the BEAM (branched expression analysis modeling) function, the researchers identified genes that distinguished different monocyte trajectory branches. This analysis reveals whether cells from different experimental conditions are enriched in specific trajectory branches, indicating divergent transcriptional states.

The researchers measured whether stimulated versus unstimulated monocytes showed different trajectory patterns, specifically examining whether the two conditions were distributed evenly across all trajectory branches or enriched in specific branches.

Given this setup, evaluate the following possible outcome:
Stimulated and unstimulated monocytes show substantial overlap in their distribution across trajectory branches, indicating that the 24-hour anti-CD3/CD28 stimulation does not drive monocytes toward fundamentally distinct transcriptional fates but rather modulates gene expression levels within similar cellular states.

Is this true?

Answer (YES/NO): NO